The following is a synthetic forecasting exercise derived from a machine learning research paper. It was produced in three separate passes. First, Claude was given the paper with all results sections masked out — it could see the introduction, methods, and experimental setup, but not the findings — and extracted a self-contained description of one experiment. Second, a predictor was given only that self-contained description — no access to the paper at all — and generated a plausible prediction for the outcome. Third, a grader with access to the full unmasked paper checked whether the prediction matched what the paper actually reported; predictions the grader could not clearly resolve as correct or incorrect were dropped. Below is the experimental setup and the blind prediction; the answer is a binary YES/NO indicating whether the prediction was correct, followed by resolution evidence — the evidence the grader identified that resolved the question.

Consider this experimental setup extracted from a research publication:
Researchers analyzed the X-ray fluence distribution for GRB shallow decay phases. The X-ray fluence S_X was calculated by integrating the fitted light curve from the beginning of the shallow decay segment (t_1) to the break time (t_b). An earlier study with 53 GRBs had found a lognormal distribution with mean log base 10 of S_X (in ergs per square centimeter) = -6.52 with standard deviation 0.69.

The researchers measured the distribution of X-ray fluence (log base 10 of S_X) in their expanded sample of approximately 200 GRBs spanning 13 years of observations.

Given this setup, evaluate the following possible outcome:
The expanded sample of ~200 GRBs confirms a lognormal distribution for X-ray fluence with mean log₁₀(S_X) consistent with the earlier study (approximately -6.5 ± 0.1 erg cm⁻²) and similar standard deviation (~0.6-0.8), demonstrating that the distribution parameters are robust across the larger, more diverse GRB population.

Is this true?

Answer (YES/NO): NO